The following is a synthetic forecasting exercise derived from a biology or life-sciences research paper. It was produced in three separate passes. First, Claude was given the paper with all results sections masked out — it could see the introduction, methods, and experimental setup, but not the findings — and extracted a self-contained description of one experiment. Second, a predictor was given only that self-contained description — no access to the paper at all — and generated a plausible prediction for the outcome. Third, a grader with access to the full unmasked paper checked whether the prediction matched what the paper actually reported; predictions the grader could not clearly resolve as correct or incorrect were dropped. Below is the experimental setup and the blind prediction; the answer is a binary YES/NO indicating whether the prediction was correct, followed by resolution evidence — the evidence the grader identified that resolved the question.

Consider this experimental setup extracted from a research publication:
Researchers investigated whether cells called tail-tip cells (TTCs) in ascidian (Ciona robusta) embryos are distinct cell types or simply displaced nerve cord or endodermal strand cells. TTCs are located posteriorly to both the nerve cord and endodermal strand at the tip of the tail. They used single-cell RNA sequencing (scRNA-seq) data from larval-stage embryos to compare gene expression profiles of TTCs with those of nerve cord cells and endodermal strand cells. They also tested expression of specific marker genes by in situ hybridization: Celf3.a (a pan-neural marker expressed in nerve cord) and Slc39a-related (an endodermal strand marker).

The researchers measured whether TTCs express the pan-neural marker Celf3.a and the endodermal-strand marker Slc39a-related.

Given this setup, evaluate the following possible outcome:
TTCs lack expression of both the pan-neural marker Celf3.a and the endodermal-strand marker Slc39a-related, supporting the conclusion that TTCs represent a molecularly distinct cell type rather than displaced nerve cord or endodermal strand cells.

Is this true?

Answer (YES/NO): YES